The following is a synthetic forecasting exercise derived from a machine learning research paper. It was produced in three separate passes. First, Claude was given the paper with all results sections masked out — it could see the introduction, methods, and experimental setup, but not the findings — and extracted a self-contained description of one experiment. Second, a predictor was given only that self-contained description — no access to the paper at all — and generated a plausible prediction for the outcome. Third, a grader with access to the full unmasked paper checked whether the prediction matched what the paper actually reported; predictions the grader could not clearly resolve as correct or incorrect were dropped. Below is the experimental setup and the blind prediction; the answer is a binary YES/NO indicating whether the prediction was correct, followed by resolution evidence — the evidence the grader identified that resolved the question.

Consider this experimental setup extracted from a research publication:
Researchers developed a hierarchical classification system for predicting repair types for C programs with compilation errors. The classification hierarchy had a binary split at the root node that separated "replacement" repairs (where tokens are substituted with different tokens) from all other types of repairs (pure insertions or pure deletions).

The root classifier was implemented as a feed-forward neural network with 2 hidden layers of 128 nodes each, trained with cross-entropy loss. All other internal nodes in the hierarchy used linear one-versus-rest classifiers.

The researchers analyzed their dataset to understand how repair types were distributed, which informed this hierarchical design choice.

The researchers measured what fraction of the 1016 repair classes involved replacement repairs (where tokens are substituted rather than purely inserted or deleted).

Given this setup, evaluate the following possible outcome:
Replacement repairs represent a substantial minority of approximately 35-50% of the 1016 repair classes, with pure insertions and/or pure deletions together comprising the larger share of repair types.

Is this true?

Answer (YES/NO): YES